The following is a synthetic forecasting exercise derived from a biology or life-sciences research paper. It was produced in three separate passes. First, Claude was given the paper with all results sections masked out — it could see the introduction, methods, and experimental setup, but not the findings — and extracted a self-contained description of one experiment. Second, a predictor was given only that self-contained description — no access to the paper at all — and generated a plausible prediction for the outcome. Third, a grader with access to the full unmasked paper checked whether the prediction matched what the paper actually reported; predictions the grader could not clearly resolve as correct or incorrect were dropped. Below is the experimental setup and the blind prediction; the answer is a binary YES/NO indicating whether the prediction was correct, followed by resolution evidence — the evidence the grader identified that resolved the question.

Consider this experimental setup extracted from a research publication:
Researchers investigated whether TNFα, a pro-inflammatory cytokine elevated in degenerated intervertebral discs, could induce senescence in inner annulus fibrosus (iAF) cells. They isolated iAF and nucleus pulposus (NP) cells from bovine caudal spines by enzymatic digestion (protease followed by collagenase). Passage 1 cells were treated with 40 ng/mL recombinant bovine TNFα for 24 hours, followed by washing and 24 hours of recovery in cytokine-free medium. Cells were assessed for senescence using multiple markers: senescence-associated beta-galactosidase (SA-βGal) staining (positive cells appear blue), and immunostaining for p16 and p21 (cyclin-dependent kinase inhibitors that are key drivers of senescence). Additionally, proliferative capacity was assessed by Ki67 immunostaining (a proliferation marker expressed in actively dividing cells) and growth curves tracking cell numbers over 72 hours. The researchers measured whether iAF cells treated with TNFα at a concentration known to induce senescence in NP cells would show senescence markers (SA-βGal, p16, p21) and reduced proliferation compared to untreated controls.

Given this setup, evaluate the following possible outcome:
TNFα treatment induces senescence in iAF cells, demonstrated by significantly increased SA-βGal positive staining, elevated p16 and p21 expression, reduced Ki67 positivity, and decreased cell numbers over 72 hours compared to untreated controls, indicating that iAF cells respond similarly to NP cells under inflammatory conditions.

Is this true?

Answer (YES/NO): NO